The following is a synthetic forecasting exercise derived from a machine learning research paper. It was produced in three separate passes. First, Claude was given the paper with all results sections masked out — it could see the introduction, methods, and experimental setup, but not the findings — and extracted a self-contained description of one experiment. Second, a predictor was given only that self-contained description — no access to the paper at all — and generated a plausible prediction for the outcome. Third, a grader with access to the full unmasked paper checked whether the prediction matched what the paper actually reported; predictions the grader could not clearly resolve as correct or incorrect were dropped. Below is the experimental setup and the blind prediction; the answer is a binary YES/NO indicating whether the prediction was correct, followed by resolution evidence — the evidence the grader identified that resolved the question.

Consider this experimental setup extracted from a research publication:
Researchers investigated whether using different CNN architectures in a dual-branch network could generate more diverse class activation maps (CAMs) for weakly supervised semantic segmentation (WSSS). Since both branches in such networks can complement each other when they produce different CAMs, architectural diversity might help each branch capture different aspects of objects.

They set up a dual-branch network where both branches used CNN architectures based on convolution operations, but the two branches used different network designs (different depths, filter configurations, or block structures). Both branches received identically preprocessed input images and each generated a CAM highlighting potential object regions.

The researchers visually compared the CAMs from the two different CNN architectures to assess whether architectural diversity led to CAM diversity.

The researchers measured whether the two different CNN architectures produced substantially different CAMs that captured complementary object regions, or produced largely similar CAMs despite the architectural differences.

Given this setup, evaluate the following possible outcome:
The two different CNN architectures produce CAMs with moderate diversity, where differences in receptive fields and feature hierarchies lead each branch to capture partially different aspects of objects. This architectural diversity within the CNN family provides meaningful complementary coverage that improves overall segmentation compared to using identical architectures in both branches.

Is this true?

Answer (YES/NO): NO